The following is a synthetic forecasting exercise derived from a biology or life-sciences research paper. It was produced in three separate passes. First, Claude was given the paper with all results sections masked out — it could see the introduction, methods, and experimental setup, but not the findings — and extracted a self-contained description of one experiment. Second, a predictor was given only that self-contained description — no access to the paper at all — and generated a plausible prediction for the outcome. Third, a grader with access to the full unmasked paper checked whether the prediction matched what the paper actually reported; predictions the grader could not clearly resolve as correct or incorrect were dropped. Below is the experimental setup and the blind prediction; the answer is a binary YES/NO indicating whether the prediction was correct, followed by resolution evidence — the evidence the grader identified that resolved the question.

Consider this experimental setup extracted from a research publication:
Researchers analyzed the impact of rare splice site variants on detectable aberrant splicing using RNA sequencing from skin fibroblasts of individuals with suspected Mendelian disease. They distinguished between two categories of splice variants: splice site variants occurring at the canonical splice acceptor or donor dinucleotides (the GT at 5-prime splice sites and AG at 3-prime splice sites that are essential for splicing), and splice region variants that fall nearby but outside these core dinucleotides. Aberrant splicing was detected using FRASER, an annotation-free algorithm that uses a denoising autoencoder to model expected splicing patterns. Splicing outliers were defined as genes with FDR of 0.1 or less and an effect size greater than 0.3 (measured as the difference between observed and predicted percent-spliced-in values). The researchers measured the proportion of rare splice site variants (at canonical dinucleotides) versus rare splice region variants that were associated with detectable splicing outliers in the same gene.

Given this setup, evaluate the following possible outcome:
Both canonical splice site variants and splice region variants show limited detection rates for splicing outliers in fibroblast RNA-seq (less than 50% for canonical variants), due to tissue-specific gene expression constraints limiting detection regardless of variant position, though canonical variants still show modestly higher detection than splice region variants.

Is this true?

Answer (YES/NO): NO